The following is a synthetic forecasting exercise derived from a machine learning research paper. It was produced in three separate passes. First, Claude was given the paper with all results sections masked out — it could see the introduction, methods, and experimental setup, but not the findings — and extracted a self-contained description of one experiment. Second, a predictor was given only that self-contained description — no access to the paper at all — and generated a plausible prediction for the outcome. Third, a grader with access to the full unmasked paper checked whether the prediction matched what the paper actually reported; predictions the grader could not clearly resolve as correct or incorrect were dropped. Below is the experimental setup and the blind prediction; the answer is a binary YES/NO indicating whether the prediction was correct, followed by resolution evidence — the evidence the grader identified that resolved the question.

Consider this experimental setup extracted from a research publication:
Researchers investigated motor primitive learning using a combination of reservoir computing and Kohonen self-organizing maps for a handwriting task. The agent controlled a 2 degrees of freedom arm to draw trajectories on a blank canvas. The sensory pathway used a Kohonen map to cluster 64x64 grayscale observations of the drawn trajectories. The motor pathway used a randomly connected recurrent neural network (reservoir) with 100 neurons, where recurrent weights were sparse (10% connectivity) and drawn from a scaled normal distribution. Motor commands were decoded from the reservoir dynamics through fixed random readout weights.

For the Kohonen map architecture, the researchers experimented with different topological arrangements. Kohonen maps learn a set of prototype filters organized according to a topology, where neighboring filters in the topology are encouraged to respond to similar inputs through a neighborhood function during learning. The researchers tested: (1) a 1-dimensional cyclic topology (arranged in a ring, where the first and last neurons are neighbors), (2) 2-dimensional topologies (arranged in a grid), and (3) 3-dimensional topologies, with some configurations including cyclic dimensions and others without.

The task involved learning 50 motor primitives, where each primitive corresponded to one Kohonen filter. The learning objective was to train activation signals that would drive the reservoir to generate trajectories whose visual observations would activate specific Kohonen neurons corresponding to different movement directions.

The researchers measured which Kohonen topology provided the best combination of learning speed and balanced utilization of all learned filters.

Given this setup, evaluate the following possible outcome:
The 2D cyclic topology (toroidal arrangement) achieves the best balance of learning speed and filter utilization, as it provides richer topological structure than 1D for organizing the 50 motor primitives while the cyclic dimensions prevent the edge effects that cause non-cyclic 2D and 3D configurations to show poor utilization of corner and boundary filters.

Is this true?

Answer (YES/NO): NO